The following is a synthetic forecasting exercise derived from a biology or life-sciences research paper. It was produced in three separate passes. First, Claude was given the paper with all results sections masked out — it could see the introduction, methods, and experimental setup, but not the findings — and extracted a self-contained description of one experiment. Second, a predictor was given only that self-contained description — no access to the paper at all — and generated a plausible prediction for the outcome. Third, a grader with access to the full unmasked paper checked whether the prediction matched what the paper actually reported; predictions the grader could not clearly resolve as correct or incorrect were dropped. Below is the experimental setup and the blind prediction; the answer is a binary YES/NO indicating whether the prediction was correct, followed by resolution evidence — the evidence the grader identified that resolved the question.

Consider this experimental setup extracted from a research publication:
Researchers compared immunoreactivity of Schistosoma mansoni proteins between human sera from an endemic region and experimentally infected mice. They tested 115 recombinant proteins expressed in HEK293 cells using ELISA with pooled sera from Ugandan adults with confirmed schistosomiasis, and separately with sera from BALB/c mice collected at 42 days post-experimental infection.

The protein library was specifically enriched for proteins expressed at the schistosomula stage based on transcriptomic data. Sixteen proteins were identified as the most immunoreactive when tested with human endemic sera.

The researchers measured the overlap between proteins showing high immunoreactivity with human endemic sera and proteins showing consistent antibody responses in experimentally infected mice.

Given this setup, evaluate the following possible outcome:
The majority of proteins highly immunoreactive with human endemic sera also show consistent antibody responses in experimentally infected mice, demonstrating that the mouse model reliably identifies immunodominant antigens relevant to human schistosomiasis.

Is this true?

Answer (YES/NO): NO